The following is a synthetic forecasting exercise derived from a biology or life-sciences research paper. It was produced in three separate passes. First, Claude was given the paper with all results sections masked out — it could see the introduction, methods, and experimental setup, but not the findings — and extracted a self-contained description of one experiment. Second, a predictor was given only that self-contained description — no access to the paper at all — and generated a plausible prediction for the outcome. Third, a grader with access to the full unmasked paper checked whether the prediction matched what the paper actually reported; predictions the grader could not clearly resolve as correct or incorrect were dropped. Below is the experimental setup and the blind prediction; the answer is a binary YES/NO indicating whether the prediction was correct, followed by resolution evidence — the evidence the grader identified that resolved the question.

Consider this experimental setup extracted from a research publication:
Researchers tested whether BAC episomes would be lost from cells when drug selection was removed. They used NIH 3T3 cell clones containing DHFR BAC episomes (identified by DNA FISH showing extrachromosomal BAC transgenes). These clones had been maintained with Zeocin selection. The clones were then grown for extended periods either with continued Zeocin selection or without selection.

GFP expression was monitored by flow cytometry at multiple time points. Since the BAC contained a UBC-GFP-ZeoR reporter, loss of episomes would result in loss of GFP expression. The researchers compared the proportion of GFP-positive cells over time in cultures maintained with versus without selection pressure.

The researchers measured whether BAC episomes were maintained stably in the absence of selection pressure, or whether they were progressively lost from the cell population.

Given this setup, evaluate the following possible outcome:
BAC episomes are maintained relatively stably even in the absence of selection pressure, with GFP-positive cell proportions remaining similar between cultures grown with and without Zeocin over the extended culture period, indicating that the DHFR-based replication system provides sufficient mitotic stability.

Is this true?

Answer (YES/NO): NO